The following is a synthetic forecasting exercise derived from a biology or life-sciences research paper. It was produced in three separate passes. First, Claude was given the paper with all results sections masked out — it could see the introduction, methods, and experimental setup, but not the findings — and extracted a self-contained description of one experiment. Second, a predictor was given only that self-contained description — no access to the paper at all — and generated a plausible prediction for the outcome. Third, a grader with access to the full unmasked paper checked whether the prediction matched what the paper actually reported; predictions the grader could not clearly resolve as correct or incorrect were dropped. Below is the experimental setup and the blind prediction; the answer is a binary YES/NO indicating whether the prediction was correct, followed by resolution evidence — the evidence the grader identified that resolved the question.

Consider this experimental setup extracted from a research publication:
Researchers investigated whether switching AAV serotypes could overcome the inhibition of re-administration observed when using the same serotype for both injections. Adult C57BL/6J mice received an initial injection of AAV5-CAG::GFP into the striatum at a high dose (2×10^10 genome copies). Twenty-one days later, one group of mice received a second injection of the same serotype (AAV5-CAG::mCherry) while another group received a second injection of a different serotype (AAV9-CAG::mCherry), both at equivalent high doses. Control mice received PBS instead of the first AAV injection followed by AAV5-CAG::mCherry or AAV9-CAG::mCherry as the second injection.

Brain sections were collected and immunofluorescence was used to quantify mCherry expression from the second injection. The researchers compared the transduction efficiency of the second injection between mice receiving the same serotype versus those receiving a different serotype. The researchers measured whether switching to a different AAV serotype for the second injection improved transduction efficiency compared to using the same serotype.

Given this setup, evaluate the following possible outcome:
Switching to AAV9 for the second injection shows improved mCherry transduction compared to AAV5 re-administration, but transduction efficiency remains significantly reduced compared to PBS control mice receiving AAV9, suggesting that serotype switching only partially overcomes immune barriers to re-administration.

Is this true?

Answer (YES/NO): NO